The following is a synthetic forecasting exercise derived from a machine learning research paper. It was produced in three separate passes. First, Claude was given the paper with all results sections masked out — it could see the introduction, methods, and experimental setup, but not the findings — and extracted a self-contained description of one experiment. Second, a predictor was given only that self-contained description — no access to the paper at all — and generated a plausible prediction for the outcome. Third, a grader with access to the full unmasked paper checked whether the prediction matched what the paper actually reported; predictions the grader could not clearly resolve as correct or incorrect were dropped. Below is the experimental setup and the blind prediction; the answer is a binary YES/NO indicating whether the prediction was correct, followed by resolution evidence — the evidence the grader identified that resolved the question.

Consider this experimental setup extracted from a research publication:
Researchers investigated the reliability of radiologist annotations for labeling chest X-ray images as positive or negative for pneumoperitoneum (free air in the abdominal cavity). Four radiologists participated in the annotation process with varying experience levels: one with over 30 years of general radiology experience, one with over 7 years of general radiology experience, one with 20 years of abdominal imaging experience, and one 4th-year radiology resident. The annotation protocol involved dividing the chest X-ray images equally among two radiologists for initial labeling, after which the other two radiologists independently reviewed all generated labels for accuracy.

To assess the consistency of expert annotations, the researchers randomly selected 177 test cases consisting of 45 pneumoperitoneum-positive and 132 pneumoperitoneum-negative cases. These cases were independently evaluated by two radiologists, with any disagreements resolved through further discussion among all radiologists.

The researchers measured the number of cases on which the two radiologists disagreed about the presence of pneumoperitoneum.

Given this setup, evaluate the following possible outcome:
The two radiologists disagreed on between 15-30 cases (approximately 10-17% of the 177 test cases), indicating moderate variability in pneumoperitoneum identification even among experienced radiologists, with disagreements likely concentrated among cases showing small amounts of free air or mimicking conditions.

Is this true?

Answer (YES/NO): NO